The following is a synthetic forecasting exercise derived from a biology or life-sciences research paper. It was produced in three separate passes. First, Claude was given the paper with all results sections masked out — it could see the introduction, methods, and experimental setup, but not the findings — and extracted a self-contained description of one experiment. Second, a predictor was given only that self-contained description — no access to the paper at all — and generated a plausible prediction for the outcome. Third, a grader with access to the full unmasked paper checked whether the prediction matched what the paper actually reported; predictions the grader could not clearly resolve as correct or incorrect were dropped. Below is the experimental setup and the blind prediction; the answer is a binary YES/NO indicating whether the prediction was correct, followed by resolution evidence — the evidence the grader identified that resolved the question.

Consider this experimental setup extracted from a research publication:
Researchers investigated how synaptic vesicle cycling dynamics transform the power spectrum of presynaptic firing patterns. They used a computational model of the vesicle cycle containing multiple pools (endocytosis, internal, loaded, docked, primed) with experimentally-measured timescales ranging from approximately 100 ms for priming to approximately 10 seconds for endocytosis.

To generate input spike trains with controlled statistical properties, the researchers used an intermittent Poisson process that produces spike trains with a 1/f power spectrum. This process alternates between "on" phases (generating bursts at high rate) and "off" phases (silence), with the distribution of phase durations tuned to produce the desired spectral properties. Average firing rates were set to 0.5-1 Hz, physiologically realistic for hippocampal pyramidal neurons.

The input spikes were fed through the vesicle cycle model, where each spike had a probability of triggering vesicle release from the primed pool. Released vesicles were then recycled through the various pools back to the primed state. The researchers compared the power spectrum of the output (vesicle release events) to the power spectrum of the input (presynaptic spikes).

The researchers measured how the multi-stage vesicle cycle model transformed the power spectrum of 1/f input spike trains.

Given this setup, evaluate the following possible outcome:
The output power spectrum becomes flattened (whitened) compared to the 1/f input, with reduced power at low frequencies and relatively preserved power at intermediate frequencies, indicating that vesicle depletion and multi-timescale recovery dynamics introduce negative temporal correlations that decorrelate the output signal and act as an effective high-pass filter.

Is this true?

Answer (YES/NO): YES